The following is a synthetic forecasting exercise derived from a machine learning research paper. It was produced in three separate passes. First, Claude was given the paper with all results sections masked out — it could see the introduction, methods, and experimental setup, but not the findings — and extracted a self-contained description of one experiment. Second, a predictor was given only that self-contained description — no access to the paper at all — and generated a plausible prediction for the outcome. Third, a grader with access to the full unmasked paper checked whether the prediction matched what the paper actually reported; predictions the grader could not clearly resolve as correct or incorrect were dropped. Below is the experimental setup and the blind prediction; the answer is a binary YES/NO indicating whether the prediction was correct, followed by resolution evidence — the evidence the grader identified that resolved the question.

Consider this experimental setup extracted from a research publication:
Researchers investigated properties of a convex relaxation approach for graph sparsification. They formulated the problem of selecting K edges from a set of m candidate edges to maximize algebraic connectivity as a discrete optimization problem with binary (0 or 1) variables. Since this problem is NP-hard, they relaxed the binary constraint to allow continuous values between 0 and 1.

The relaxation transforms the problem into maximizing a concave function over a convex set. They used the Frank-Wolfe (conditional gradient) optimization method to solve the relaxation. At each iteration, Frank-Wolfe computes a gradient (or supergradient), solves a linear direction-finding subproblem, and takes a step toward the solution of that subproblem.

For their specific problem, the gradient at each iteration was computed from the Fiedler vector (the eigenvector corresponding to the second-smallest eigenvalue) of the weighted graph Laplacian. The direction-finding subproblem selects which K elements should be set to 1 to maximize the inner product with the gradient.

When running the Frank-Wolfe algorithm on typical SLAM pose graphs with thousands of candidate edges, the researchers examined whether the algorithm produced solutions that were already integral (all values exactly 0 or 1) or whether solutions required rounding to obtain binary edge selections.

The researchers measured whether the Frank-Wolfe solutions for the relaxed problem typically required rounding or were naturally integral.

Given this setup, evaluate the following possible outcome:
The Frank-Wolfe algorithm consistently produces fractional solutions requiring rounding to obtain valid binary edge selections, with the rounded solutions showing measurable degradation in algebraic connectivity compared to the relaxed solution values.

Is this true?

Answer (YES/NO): NO